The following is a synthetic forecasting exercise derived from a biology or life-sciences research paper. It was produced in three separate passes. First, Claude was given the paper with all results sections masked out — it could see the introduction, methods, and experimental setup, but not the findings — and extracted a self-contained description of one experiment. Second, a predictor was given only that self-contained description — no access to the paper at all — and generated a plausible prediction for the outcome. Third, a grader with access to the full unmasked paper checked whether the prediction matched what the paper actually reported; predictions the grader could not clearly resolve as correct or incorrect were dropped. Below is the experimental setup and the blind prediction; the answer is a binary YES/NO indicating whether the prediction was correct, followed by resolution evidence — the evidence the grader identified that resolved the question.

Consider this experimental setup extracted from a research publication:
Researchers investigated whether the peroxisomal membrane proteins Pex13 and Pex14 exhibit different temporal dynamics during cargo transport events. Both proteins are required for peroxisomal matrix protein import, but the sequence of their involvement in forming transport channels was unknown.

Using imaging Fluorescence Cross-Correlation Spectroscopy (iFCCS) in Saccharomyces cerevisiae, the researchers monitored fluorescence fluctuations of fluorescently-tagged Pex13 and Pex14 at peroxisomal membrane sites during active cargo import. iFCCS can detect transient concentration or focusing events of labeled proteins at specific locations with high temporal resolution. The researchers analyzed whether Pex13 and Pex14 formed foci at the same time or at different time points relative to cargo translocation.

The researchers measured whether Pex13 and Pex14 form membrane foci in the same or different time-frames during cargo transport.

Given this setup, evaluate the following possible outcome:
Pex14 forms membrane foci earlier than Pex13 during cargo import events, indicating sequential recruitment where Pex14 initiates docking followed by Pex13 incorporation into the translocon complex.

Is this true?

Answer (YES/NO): NO